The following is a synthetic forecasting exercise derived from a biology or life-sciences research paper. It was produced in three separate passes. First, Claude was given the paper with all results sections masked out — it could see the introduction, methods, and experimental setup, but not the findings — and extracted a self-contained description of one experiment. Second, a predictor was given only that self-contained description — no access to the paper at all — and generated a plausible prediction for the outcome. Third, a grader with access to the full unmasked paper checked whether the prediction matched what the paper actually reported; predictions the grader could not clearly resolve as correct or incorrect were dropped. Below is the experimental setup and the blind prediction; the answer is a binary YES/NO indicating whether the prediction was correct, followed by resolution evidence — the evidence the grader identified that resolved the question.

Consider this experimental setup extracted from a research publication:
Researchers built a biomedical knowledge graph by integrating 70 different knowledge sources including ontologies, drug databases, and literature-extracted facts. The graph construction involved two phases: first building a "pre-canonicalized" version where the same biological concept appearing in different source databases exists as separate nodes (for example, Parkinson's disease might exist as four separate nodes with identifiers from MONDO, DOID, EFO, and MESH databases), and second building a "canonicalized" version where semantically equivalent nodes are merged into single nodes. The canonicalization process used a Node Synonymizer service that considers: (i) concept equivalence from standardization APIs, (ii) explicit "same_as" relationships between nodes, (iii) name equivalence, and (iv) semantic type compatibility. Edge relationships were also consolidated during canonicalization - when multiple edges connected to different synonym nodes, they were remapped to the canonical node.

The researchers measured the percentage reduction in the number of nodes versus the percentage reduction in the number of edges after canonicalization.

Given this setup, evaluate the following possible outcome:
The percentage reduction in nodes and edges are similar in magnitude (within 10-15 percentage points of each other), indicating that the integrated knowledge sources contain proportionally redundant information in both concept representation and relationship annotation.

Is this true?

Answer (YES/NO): YES